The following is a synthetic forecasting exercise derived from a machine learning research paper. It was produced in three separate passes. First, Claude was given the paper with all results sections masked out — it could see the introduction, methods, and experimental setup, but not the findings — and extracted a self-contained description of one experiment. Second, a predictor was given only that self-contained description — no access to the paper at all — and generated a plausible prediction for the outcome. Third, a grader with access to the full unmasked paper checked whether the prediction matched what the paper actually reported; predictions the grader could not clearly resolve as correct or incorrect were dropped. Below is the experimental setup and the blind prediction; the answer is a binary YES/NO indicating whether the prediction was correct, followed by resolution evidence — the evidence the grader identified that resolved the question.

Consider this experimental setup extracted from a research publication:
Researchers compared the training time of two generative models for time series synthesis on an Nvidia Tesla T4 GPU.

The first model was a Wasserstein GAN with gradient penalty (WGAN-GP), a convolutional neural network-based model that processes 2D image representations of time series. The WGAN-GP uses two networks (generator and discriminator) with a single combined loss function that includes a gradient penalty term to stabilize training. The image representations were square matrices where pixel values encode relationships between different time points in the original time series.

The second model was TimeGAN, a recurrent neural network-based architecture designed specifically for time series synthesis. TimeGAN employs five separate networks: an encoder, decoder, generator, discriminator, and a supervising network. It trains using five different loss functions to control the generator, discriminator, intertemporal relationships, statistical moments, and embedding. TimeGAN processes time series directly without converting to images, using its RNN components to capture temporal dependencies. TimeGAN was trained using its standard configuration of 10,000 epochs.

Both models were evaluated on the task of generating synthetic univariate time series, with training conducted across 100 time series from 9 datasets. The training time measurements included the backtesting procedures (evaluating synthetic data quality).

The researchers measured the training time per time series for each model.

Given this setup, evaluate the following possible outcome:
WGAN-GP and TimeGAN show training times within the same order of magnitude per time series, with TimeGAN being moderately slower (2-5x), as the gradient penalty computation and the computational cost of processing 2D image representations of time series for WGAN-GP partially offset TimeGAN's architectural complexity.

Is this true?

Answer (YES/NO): YES